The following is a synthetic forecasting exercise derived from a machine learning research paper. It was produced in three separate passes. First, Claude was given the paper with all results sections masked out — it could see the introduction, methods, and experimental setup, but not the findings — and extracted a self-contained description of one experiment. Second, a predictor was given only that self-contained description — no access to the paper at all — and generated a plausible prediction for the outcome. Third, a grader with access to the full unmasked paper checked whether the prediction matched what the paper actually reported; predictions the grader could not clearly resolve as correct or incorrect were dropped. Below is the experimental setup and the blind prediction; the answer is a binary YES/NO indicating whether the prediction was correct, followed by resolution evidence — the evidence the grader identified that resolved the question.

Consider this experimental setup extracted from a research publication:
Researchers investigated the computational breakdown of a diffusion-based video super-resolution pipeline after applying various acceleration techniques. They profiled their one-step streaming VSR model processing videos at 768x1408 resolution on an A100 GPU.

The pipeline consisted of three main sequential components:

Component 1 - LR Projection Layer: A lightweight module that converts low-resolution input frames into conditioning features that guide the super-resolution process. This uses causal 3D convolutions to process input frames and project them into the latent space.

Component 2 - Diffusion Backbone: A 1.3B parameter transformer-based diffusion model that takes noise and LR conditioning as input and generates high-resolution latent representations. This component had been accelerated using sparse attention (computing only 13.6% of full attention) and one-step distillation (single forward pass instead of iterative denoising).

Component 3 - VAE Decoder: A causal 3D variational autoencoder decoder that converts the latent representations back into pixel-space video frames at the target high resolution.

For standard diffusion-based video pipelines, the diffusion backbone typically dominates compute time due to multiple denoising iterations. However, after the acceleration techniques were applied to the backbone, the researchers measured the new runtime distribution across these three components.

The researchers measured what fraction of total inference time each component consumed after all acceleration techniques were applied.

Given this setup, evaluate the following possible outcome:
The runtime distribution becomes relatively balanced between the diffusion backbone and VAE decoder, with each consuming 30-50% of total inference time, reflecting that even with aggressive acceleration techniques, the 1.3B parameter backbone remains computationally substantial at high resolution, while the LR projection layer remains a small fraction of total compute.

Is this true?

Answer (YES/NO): NO